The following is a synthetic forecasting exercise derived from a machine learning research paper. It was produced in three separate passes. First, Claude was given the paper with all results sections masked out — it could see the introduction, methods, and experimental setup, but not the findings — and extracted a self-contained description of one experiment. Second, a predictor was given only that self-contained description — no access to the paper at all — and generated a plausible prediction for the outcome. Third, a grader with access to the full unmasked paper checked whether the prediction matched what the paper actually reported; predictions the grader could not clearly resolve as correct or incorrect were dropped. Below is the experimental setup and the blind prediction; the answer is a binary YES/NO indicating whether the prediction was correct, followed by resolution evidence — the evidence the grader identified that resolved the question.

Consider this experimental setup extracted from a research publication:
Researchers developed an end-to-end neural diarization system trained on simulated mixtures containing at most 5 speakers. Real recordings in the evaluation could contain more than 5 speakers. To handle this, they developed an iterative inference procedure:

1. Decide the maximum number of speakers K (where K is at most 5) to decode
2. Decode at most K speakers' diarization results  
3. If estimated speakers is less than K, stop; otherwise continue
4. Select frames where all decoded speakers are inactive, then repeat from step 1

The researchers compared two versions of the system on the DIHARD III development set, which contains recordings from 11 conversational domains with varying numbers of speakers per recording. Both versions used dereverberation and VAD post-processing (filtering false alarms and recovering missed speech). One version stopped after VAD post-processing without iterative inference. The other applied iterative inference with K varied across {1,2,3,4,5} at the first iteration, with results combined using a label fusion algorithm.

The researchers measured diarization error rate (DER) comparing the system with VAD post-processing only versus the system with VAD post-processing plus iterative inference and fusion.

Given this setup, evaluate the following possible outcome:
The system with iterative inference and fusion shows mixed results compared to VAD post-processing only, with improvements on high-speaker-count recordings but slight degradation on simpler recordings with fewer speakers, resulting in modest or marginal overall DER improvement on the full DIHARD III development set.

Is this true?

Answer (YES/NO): NO